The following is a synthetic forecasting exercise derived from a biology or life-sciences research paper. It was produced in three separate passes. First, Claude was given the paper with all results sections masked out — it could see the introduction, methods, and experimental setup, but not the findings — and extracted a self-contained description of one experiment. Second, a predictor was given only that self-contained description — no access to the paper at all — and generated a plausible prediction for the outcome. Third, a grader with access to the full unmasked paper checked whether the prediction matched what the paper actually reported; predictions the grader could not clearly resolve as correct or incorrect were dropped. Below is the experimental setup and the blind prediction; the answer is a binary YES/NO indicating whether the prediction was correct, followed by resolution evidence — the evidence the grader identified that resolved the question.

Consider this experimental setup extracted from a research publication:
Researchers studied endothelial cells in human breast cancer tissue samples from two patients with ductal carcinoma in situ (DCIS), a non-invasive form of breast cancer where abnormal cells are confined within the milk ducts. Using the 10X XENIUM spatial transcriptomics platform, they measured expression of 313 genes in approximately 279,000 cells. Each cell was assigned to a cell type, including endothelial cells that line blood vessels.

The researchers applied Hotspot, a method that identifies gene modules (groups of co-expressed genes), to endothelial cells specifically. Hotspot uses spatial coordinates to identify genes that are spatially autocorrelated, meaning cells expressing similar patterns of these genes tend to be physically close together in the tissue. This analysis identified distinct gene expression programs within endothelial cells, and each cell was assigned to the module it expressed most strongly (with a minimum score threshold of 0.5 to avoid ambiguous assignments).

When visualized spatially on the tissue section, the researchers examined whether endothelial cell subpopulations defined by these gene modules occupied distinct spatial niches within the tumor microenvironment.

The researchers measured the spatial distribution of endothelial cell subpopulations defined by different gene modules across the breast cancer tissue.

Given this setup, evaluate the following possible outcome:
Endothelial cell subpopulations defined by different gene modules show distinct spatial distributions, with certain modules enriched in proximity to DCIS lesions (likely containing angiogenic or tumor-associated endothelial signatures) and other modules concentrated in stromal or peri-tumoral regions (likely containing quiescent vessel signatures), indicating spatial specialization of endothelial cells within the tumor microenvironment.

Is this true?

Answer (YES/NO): NO